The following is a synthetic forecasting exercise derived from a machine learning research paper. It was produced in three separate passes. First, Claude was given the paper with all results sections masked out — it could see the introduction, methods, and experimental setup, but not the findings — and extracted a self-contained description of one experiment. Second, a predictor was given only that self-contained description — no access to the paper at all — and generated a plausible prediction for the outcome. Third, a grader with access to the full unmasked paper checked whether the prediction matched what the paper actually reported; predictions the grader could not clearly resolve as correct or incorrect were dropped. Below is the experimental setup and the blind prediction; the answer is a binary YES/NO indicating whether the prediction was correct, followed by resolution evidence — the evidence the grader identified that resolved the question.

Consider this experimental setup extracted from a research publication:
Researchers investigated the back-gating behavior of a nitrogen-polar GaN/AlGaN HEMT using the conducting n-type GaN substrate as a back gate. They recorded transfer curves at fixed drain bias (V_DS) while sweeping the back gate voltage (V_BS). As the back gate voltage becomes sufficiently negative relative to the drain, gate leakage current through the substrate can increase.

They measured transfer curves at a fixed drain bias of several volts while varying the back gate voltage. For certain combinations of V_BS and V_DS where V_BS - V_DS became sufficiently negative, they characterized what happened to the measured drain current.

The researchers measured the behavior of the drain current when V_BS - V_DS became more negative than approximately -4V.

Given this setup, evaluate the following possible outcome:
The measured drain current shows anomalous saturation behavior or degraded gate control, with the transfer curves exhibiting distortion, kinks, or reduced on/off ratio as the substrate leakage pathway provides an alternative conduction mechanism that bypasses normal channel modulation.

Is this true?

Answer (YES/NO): YES